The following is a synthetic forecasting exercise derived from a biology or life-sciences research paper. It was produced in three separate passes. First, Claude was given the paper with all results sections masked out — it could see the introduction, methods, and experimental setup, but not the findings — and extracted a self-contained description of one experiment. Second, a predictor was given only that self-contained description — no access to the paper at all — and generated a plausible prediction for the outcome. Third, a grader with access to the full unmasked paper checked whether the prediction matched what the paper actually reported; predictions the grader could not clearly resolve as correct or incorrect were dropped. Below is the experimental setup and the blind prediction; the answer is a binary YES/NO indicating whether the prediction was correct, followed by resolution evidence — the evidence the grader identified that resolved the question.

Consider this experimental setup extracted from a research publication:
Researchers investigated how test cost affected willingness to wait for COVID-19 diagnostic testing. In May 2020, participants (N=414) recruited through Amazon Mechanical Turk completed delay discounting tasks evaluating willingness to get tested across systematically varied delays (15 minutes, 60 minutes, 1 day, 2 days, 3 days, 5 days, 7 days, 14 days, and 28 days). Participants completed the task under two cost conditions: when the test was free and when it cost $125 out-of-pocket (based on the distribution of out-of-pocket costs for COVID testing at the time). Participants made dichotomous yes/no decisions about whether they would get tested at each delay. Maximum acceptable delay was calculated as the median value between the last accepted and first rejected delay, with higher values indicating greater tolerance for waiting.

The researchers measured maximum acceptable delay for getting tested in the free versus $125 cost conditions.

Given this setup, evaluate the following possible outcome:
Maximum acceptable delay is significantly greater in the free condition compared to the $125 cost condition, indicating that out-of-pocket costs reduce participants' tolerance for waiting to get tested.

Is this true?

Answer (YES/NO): YES